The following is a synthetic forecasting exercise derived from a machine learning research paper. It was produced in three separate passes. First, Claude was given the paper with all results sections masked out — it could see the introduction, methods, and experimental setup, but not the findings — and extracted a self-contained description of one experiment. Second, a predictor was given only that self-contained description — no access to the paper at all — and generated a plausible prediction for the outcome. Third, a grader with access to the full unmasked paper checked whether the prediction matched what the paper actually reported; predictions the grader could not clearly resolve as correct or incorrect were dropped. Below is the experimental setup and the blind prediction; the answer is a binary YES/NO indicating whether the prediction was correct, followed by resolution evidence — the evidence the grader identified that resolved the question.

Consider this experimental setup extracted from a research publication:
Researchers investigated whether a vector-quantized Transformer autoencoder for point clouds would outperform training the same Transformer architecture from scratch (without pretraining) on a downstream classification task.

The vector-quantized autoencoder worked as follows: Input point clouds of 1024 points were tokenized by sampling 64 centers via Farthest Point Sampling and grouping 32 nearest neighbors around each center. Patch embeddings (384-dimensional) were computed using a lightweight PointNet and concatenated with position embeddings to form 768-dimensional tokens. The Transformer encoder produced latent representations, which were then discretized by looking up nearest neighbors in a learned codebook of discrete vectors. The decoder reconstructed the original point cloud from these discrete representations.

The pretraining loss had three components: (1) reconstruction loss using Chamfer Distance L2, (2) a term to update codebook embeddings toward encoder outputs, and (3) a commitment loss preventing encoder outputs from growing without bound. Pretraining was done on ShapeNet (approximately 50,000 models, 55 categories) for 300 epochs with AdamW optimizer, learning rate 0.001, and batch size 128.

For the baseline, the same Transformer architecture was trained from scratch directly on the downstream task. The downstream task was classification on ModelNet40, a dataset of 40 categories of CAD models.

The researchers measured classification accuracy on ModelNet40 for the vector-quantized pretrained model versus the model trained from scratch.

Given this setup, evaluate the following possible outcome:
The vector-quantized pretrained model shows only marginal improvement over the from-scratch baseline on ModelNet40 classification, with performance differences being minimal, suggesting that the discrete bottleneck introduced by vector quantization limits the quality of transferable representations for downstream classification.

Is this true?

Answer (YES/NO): NO